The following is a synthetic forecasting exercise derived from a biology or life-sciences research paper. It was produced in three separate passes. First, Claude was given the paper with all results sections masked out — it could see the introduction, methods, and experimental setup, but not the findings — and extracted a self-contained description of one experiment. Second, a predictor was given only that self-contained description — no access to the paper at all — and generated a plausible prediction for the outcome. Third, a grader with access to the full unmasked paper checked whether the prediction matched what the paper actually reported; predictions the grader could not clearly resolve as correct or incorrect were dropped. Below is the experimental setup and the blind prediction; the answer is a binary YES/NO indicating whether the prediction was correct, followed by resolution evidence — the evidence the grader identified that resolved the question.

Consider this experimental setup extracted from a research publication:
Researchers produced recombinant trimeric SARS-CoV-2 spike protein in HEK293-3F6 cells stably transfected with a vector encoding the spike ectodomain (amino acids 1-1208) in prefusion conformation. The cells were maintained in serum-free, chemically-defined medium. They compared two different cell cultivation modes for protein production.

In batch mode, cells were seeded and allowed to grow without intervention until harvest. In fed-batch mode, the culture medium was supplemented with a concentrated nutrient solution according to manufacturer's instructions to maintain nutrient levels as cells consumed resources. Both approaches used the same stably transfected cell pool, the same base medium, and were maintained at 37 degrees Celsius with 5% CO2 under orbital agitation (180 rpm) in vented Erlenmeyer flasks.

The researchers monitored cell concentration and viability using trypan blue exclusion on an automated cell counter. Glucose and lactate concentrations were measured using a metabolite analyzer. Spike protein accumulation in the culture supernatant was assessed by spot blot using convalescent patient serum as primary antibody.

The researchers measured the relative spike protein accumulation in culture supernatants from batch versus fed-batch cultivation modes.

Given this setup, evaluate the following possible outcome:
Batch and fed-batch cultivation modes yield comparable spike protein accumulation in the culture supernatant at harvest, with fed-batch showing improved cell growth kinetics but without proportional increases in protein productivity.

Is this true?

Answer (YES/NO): NO